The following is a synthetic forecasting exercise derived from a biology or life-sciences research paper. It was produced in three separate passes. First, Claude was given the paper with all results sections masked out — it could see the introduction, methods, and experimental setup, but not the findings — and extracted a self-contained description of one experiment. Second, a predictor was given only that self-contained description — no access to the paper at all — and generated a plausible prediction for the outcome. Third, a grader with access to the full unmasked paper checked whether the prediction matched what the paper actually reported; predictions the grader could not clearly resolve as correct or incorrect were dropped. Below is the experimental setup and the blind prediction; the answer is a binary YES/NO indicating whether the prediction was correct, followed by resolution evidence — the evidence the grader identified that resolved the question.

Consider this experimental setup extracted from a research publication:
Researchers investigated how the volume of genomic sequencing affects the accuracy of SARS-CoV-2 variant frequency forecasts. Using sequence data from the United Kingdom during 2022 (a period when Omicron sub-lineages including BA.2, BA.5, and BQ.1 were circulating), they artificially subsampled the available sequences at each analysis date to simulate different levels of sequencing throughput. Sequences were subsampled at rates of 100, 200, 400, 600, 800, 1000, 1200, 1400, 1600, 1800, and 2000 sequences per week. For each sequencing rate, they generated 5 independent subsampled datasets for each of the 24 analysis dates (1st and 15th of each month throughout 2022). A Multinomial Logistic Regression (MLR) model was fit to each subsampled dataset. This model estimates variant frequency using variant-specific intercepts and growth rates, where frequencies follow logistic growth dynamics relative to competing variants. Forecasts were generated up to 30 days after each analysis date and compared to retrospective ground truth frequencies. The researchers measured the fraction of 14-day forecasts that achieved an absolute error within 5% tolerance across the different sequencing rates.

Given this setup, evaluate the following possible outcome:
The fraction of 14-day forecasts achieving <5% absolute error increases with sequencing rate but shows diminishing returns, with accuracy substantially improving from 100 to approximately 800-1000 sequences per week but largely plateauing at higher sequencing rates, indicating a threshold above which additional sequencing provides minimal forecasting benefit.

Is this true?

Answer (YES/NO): YES